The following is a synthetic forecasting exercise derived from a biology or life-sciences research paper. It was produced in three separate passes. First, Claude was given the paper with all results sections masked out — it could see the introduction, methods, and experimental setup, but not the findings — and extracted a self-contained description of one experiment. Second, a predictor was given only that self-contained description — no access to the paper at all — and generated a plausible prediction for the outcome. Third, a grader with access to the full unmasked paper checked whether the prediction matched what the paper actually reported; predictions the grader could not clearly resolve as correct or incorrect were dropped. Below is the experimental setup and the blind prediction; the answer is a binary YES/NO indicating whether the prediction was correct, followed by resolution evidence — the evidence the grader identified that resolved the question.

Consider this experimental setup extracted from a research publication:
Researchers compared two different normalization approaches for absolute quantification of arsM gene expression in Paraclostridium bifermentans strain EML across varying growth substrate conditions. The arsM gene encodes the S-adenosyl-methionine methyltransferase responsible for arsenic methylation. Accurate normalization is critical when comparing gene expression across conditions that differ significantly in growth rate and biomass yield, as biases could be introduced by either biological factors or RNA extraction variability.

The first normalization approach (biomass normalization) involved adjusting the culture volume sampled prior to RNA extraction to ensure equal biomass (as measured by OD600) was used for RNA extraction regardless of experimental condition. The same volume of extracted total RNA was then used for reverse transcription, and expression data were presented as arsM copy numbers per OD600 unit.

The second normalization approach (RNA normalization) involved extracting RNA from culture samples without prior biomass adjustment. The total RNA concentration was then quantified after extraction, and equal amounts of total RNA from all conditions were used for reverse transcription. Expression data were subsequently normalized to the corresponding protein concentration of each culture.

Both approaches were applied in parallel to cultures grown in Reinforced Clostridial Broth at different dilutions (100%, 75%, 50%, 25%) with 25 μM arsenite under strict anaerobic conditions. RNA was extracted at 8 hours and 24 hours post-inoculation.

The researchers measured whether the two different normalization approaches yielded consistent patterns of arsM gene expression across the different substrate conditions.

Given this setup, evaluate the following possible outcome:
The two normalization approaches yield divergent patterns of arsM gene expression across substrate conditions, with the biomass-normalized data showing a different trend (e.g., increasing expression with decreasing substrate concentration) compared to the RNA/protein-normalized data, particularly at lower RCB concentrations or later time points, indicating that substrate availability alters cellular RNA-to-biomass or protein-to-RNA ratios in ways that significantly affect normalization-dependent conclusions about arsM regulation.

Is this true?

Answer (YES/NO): NO